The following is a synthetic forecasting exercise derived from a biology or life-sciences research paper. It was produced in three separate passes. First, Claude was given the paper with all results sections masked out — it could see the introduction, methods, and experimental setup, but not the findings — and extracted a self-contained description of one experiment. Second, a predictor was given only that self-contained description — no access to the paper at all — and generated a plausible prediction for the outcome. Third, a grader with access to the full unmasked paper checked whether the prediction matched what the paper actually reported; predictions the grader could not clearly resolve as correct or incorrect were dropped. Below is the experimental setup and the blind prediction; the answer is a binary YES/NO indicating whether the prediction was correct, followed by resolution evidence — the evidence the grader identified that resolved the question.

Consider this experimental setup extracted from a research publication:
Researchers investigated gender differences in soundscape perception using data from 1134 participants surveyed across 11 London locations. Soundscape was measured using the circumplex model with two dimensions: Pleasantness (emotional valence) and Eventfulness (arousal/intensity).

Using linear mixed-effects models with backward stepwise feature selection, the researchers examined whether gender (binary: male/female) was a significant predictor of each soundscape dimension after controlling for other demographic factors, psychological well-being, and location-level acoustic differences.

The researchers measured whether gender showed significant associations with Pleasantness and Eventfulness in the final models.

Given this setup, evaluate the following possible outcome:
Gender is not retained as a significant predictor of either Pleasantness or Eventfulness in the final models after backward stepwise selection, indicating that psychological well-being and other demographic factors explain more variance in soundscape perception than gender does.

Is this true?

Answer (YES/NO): NO